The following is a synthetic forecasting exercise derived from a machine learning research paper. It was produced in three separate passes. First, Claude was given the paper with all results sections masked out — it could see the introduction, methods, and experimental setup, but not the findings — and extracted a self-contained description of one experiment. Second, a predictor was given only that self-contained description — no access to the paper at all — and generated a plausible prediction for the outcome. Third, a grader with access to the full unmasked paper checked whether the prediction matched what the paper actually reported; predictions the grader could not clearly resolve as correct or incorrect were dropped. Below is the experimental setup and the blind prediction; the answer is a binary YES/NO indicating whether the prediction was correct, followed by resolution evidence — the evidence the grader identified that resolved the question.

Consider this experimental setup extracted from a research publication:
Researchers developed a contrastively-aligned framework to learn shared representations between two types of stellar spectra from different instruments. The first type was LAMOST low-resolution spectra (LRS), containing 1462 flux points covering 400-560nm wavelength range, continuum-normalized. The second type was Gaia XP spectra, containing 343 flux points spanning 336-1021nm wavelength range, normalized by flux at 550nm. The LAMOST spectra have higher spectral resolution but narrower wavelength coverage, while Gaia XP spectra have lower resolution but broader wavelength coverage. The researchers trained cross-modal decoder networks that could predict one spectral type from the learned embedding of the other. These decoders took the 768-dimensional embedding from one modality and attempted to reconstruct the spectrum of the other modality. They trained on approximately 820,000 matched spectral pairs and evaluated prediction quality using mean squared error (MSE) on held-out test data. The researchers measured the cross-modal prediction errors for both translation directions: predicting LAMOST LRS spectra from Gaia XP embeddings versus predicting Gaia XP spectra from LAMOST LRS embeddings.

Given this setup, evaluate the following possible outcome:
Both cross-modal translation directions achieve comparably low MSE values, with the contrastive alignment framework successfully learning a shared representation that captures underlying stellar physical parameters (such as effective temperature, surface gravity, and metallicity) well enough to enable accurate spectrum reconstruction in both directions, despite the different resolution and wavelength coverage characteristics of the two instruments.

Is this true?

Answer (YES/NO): NO